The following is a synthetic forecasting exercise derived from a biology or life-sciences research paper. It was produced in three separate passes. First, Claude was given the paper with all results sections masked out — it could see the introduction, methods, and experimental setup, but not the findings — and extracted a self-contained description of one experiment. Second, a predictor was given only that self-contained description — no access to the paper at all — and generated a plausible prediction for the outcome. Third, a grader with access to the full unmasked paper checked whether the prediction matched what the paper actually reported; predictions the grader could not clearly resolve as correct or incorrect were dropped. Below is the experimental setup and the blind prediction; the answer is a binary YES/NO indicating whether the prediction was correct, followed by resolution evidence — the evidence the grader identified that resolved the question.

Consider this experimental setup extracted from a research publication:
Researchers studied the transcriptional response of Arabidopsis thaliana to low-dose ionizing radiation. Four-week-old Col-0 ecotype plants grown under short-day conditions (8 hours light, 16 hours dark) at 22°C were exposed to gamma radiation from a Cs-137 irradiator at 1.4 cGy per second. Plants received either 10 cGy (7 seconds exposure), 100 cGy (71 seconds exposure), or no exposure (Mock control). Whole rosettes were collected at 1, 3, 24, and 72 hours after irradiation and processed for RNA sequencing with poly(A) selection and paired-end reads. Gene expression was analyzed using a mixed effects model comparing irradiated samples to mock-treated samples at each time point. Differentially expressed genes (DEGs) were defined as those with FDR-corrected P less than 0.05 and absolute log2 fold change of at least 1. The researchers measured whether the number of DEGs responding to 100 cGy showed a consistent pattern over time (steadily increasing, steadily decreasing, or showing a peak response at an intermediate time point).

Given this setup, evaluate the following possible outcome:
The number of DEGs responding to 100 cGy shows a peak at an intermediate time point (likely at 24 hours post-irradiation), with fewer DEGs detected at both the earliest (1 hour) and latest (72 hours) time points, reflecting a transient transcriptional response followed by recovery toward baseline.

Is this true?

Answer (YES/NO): NO